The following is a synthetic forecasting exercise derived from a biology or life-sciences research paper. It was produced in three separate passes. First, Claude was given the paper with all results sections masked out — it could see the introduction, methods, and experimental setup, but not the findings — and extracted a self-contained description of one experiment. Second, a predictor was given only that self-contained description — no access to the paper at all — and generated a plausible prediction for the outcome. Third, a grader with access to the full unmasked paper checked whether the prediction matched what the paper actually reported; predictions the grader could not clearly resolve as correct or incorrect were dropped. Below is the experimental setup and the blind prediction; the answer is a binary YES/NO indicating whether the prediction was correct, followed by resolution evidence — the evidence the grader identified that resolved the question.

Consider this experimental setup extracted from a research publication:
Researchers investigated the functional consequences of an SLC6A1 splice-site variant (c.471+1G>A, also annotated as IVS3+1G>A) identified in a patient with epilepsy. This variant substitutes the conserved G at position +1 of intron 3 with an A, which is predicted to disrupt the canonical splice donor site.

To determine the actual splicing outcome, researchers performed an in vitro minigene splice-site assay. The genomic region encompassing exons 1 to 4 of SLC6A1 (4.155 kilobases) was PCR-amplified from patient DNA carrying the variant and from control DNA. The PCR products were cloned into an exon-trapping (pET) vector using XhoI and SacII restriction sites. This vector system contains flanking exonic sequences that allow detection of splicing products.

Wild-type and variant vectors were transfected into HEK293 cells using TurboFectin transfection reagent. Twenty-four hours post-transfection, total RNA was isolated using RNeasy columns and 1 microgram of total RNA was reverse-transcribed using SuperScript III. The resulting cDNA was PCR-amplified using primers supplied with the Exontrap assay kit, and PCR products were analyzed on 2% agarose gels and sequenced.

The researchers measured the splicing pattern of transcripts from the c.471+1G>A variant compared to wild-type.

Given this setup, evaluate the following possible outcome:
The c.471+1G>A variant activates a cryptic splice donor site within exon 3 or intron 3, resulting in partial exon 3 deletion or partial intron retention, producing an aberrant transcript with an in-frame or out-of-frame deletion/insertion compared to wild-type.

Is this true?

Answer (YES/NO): NO